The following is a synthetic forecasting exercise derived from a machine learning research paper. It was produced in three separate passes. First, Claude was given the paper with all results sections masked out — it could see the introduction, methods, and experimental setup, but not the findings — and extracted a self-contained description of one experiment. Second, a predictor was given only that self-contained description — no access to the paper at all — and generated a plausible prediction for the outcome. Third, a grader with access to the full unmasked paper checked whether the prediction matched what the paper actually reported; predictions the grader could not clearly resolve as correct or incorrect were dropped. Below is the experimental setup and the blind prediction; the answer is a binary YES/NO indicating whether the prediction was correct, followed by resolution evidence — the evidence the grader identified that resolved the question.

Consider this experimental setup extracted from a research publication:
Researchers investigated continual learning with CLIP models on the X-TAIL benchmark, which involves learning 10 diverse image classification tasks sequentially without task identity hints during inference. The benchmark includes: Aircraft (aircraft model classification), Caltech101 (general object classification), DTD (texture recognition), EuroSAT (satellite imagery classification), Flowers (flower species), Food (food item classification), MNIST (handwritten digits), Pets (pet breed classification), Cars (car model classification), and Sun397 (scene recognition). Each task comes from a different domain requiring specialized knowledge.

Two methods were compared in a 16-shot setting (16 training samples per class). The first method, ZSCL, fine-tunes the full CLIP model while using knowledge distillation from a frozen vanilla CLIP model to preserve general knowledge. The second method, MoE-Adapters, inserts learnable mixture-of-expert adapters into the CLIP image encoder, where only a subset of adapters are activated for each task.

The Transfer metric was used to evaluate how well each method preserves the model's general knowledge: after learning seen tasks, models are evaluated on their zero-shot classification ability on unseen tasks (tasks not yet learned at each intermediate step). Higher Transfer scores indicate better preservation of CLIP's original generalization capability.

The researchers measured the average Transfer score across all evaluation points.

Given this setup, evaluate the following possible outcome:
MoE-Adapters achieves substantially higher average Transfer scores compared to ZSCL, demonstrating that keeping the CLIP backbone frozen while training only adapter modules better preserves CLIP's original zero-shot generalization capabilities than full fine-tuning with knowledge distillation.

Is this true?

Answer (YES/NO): NO